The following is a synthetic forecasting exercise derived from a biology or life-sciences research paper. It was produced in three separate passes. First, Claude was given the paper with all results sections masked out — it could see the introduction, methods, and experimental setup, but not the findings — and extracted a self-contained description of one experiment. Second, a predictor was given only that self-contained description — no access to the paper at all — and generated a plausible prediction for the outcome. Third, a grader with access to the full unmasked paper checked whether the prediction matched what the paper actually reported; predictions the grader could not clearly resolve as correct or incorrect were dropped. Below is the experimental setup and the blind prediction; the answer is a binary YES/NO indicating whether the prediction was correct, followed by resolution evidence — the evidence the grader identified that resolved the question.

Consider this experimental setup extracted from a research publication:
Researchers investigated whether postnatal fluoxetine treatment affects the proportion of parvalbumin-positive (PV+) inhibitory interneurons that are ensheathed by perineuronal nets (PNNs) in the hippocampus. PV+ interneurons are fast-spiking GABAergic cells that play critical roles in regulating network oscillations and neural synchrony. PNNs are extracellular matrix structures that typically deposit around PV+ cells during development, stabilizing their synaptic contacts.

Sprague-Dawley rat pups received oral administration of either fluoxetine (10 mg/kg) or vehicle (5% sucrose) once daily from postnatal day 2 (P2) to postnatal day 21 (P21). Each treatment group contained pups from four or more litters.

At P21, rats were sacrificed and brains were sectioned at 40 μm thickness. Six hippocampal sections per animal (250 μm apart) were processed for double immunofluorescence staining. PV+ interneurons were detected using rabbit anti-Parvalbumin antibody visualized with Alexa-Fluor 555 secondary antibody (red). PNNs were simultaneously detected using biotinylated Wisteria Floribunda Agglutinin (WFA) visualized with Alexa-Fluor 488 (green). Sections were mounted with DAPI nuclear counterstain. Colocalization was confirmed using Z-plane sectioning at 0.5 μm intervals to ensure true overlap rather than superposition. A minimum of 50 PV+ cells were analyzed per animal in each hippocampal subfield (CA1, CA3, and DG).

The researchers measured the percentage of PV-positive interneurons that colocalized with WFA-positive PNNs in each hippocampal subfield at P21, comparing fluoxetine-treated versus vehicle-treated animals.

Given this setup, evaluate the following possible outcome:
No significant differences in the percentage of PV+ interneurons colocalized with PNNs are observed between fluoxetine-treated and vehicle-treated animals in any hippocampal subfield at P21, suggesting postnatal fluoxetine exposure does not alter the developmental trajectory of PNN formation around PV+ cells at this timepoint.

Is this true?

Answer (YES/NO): NO